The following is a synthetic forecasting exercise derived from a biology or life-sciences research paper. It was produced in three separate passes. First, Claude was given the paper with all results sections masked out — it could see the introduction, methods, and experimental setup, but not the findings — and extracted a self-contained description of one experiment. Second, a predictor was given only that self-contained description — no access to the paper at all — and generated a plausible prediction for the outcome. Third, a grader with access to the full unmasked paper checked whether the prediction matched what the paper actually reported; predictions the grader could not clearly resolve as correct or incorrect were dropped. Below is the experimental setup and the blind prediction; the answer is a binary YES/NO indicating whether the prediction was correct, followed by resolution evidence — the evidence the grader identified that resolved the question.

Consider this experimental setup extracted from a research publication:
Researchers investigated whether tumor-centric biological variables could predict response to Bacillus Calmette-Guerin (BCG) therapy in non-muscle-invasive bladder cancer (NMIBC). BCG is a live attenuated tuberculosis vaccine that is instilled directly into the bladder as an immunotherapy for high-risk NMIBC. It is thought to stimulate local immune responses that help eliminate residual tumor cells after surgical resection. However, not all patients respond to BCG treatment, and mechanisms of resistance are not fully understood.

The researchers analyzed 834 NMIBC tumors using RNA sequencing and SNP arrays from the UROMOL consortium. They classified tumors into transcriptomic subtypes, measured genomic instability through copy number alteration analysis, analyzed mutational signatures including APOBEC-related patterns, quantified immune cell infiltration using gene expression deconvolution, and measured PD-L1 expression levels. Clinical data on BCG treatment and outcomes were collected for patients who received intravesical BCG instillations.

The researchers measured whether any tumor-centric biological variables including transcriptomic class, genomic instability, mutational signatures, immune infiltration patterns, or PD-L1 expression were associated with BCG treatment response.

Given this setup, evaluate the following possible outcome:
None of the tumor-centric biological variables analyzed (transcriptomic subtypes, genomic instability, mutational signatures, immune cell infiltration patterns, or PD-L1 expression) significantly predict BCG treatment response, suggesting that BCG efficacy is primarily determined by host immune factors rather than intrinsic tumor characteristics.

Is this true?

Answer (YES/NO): NO